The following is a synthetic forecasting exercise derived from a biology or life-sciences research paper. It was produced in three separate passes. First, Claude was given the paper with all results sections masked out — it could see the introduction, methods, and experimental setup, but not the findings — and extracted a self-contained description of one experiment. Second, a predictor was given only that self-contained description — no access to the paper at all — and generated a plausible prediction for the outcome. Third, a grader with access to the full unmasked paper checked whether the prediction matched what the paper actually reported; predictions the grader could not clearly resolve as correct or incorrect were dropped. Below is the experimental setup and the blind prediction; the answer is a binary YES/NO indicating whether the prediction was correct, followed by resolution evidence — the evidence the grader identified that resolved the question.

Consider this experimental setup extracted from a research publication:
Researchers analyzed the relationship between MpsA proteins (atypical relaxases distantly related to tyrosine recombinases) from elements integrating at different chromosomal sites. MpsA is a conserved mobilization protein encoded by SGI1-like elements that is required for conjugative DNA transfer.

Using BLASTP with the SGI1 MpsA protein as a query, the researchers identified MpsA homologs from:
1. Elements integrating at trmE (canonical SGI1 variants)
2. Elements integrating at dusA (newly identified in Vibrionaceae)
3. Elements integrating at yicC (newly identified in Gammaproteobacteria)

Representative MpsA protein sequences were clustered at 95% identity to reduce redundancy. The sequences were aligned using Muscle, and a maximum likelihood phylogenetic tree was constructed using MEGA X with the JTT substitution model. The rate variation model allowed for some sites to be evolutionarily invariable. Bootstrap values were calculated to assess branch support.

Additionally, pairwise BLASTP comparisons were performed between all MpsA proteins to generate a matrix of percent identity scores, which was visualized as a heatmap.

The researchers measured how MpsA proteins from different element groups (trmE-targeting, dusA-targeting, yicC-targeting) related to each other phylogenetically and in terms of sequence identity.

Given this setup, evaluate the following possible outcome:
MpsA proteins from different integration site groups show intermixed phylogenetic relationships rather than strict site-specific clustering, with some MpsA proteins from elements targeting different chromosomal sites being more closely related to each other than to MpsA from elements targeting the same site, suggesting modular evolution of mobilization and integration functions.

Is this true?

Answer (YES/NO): YES